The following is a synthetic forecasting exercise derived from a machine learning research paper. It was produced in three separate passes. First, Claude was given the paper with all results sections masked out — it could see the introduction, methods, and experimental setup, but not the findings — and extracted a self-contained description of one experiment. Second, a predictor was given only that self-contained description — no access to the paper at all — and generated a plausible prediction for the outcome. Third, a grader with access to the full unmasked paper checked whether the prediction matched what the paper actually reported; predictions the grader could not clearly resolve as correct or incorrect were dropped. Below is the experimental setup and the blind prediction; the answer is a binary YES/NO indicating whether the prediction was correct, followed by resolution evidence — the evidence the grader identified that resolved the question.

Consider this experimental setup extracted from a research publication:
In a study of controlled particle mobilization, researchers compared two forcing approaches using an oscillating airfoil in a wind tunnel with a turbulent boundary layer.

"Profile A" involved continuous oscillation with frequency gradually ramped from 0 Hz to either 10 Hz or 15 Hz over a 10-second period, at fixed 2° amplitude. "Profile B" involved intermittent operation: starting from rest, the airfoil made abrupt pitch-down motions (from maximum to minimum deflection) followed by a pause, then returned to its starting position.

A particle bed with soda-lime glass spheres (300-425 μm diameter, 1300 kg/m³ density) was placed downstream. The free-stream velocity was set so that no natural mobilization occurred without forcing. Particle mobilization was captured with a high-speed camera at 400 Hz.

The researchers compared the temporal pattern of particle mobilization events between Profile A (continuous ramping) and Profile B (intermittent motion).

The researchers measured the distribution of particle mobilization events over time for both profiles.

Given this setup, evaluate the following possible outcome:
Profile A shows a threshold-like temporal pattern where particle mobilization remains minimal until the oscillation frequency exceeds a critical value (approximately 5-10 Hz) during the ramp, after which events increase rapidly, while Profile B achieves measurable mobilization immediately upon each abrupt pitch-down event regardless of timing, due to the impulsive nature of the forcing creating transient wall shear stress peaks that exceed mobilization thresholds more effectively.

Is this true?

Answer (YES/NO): NO